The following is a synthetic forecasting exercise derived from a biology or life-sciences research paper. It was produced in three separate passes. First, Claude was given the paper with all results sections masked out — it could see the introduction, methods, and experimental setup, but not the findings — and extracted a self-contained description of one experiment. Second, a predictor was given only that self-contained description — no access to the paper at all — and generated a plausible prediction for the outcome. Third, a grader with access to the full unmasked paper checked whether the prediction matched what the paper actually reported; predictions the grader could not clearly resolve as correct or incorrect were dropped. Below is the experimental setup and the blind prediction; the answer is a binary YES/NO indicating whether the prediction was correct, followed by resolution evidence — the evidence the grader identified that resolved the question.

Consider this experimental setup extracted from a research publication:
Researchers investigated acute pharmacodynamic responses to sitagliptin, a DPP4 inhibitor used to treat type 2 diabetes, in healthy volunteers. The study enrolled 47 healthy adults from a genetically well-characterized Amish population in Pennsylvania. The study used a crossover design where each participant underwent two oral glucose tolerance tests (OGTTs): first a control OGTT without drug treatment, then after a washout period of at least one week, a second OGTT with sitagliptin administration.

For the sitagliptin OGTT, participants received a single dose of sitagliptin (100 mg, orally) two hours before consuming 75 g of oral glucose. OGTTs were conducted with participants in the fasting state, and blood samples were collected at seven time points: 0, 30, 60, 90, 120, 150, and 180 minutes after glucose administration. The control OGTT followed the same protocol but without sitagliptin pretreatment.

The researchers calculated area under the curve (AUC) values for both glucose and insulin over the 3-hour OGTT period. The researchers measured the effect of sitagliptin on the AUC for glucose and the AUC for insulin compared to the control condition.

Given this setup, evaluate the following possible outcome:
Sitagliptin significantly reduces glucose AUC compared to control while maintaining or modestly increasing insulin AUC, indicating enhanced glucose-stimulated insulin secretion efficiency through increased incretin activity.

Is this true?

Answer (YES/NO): YES